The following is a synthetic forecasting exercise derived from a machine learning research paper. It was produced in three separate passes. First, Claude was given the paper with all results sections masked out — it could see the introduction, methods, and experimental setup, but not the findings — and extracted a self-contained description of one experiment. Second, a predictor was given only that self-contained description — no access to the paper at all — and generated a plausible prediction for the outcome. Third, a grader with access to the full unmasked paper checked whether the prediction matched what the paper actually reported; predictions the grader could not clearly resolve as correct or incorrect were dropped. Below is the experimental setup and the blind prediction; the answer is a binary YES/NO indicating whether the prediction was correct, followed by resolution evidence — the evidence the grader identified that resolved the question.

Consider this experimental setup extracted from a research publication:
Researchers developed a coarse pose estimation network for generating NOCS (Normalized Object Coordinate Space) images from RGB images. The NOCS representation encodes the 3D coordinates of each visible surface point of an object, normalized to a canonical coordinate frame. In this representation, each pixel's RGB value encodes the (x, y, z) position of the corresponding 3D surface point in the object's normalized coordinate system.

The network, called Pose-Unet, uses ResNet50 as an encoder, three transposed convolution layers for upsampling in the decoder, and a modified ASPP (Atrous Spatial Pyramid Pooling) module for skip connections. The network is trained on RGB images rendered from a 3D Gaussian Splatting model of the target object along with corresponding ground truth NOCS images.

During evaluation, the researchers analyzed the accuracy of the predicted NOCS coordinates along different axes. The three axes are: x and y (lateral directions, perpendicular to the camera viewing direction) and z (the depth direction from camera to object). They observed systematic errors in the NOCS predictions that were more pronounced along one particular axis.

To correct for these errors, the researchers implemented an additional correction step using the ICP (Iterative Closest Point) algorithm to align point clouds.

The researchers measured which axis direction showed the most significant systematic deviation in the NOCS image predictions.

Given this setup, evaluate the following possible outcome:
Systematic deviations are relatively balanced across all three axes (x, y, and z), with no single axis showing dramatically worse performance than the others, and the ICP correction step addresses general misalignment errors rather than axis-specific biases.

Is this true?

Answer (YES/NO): NO